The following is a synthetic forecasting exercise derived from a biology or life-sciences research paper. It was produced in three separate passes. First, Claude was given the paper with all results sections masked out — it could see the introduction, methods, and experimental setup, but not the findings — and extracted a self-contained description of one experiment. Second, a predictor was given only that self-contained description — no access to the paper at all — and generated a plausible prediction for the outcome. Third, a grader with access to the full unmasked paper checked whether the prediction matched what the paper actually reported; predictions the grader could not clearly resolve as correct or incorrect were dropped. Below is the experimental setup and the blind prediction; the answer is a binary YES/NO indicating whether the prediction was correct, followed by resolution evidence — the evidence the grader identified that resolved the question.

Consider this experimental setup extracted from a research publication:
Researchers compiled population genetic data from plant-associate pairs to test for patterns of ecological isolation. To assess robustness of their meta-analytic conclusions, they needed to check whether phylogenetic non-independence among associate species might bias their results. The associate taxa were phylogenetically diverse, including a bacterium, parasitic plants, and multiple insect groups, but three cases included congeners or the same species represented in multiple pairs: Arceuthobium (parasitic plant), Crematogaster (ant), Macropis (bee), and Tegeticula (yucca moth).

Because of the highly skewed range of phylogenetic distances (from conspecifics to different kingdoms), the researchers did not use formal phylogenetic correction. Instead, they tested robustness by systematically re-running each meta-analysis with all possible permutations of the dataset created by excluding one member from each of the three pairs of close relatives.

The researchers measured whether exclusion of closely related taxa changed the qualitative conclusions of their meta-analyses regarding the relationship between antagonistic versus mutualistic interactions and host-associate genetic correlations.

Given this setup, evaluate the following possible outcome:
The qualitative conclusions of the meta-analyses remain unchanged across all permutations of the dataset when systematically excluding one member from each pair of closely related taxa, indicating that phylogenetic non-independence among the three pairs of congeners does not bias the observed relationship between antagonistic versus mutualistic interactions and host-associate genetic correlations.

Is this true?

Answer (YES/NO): NO